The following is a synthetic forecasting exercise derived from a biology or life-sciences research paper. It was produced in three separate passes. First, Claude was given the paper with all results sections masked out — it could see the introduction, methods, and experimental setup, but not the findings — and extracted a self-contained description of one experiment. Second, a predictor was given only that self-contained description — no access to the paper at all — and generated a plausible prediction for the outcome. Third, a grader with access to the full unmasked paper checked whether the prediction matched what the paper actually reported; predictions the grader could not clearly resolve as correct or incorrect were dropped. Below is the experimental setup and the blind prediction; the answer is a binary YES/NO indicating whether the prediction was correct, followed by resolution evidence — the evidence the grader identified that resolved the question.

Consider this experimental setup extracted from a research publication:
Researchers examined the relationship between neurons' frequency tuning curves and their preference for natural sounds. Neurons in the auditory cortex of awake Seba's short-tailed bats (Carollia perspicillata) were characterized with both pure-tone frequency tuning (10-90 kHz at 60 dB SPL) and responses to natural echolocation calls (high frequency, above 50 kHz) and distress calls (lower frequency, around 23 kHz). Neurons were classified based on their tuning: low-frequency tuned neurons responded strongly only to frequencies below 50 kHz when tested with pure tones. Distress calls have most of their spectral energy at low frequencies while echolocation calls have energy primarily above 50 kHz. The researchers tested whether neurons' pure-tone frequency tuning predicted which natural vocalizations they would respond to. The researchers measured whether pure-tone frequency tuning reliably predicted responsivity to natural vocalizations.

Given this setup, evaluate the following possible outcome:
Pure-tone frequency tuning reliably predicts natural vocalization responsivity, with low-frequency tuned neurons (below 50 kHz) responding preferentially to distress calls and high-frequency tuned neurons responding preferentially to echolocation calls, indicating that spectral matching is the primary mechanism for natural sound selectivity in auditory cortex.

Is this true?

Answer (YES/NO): NO